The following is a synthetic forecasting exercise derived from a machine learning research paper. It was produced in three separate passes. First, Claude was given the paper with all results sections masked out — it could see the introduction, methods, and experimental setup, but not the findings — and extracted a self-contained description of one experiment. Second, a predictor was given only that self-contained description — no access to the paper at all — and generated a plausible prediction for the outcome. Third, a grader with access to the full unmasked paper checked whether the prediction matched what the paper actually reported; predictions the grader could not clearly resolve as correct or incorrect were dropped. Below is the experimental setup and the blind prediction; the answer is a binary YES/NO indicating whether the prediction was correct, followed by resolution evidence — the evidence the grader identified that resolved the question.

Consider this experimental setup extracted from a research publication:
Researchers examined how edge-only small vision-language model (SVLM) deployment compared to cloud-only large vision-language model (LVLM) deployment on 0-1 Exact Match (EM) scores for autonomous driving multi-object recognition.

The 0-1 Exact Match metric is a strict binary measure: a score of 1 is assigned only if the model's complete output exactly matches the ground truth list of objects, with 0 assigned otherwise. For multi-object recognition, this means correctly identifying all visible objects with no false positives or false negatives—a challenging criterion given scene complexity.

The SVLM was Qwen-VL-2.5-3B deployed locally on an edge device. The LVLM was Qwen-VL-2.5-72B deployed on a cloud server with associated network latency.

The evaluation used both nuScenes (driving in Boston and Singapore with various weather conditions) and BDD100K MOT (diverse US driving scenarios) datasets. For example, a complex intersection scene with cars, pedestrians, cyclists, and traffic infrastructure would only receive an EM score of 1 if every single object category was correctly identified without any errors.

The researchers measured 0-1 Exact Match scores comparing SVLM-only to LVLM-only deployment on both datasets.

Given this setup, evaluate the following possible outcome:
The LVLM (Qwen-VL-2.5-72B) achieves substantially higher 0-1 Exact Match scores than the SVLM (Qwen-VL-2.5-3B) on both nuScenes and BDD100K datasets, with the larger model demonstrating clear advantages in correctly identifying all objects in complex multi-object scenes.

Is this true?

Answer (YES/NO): NO